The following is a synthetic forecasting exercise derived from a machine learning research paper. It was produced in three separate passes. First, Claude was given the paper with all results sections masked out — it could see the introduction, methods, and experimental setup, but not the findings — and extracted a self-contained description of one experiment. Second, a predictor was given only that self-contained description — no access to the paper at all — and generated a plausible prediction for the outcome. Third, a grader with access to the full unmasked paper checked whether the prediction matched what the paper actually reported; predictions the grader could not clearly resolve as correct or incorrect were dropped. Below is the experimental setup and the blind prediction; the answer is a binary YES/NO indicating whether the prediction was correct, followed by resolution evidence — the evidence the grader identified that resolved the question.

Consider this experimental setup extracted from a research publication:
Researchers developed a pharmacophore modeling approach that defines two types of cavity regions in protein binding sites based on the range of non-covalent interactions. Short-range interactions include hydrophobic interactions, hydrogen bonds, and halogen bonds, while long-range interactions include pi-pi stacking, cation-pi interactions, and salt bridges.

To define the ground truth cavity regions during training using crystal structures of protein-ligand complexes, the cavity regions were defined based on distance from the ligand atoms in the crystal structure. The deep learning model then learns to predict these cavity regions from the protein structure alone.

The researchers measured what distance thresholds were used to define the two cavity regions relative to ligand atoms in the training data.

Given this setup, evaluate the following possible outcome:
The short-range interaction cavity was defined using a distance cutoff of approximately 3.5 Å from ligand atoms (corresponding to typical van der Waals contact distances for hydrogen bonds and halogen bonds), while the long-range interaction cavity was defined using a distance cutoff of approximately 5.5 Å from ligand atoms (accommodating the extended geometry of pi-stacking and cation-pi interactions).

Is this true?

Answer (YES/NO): NO